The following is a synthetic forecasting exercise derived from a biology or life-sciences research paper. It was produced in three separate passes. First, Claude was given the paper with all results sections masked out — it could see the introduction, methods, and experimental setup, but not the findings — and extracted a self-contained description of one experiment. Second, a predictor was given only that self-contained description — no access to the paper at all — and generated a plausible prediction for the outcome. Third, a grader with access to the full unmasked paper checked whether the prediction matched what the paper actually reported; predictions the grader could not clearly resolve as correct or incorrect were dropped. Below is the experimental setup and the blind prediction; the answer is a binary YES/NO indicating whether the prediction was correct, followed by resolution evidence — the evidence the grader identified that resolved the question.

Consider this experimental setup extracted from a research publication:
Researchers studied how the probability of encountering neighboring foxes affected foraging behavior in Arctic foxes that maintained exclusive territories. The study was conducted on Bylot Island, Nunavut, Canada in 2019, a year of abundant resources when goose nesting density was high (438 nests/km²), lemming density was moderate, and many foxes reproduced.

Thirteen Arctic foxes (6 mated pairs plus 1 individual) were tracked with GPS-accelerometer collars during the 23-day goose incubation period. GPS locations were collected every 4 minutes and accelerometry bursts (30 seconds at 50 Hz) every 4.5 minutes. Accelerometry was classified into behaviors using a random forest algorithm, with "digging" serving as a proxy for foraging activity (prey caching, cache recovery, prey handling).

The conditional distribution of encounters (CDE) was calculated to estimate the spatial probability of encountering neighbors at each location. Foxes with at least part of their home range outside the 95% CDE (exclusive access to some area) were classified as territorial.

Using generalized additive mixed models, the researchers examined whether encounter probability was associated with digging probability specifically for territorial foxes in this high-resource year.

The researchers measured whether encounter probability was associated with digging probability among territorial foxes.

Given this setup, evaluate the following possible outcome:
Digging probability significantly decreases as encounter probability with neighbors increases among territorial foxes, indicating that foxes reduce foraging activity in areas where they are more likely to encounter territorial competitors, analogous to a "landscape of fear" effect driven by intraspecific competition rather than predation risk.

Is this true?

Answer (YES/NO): NO